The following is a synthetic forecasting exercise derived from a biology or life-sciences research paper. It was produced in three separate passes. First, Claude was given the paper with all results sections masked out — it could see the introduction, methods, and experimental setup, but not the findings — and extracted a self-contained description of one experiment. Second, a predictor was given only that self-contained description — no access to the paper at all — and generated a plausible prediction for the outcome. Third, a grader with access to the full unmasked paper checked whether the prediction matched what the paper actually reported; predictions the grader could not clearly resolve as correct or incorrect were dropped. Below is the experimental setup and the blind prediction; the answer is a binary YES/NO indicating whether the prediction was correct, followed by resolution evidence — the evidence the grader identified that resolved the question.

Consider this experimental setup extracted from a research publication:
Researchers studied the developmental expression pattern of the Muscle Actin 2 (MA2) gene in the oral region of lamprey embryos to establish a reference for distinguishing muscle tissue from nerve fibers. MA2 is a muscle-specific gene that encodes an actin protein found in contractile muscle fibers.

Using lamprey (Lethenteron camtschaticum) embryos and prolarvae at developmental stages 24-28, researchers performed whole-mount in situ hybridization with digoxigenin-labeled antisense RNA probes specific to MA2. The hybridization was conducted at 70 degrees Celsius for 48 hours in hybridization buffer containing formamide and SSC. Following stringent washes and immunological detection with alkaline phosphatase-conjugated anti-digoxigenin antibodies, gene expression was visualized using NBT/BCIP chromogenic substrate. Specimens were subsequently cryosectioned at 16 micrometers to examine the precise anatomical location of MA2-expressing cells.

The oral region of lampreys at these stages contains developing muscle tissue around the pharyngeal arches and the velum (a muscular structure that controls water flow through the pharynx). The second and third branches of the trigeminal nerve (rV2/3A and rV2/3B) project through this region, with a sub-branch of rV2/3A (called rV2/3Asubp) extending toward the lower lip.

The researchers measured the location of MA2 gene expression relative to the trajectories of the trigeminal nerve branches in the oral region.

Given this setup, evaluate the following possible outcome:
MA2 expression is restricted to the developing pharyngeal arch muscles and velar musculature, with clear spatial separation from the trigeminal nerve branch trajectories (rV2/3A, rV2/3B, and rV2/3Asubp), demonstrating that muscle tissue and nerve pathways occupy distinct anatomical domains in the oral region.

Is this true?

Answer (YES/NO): NO